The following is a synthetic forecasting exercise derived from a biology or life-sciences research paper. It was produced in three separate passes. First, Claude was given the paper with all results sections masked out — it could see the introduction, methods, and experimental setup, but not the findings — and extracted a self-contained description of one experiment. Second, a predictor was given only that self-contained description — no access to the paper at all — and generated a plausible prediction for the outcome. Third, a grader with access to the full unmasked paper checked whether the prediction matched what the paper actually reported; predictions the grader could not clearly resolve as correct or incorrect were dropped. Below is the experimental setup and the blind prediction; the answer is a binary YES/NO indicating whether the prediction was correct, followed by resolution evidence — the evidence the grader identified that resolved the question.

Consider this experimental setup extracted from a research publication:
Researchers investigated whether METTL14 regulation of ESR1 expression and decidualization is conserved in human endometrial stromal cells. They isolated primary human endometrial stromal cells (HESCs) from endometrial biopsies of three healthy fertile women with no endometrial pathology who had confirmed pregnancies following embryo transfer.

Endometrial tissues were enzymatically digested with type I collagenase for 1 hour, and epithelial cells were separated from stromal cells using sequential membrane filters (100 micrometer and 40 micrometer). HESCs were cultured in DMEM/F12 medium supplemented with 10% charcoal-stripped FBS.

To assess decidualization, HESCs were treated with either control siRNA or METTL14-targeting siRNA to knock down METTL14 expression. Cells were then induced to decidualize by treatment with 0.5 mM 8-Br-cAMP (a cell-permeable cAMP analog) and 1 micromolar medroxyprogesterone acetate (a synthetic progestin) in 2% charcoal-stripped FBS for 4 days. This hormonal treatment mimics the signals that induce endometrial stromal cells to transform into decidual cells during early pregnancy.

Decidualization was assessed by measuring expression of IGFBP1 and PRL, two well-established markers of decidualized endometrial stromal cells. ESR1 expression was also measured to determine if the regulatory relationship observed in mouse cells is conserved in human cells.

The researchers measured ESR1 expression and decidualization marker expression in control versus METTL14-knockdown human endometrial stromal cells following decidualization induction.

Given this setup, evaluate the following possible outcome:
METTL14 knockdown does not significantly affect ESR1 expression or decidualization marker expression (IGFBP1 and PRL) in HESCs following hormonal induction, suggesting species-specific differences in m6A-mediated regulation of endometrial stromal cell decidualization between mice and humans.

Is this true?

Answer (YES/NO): NO